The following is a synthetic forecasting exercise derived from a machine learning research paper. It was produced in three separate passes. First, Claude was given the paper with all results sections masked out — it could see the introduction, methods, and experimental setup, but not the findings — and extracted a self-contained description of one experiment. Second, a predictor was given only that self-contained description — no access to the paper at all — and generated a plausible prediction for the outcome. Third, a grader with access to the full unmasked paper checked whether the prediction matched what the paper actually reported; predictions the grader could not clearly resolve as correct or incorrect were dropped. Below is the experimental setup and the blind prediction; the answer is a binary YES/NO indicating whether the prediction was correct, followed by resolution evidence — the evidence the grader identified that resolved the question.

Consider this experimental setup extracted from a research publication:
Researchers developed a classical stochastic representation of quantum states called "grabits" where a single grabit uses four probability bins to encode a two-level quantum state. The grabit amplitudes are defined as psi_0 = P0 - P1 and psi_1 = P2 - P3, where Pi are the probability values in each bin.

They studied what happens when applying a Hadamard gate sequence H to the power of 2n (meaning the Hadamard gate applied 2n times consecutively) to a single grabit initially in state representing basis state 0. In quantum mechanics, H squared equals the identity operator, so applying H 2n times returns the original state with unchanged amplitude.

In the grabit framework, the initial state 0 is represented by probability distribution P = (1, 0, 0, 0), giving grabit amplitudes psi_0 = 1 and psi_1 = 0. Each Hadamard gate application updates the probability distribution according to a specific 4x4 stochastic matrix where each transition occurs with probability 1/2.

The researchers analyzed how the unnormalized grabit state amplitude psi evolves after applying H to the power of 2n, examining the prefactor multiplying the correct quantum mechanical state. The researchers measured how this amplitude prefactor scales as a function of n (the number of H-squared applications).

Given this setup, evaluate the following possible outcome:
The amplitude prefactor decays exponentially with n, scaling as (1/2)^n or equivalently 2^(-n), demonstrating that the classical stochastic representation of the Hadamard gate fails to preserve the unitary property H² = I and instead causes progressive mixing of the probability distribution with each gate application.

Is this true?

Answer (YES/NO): YES